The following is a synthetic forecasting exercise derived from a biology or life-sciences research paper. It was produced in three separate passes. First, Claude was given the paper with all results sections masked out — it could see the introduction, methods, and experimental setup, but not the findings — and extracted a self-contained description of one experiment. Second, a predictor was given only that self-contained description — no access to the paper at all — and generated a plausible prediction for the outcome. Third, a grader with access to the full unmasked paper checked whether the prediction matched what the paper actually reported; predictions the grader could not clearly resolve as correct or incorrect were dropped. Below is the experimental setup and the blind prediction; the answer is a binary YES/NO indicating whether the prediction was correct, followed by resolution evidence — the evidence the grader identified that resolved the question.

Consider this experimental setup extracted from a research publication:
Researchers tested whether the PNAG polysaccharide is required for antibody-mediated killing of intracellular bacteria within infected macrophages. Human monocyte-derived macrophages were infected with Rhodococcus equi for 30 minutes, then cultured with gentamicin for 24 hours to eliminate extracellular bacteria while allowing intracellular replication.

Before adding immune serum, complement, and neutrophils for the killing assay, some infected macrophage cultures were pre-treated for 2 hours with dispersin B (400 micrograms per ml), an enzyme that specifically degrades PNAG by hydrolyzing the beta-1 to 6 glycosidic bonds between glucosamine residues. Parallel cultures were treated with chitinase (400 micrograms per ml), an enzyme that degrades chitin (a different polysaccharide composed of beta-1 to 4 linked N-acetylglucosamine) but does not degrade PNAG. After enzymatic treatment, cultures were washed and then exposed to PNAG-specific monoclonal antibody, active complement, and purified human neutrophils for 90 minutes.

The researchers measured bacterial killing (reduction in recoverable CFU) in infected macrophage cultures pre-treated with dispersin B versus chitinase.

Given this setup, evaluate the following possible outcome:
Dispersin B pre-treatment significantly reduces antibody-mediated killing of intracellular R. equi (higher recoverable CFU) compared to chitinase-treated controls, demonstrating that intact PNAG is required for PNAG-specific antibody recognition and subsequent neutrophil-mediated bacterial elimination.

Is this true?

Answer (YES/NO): YES